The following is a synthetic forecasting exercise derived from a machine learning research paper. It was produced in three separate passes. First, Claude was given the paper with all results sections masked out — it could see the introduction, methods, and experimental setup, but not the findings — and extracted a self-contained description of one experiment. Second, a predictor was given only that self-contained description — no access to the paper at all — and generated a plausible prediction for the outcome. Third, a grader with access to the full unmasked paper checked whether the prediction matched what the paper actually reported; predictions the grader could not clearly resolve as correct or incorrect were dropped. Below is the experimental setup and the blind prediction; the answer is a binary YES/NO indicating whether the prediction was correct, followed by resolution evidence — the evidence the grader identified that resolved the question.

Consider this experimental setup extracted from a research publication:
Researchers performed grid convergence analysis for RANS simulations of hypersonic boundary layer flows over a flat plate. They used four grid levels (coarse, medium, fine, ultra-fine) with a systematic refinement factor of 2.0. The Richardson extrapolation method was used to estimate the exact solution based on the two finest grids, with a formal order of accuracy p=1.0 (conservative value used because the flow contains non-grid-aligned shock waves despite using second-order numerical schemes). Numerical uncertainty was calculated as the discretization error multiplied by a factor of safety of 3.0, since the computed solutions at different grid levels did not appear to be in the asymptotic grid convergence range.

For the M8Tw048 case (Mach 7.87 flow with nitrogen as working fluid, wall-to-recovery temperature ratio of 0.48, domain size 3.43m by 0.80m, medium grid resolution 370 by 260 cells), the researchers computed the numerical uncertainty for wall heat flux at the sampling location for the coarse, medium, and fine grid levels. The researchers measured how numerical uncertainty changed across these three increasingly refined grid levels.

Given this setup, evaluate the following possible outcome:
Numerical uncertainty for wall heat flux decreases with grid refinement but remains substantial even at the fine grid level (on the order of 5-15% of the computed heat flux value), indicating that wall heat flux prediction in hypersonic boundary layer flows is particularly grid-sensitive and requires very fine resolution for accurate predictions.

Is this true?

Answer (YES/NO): NO